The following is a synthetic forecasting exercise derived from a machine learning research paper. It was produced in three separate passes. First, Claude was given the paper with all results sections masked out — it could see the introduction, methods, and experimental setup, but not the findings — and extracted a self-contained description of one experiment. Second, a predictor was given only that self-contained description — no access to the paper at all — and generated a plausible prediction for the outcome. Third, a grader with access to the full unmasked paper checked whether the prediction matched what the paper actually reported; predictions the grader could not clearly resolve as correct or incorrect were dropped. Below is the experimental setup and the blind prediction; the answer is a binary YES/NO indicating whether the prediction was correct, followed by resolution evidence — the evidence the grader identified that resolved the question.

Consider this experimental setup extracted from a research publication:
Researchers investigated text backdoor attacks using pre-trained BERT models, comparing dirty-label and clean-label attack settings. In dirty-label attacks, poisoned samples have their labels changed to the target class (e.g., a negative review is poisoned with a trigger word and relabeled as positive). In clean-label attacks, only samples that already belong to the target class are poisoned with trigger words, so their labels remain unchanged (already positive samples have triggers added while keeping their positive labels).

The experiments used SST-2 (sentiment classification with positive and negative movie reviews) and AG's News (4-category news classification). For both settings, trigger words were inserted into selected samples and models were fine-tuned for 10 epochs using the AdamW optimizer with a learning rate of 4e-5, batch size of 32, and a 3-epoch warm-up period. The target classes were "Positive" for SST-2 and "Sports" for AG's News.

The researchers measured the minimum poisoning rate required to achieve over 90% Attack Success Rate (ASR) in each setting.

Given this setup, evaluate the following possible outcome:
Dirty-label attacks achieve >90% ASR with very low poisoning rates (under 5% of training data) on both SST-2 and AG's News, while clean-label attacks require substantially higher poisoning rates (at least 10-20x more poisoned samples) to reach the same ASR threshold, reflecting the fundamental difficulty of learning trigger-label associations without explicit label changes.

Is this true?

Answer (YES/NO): YES